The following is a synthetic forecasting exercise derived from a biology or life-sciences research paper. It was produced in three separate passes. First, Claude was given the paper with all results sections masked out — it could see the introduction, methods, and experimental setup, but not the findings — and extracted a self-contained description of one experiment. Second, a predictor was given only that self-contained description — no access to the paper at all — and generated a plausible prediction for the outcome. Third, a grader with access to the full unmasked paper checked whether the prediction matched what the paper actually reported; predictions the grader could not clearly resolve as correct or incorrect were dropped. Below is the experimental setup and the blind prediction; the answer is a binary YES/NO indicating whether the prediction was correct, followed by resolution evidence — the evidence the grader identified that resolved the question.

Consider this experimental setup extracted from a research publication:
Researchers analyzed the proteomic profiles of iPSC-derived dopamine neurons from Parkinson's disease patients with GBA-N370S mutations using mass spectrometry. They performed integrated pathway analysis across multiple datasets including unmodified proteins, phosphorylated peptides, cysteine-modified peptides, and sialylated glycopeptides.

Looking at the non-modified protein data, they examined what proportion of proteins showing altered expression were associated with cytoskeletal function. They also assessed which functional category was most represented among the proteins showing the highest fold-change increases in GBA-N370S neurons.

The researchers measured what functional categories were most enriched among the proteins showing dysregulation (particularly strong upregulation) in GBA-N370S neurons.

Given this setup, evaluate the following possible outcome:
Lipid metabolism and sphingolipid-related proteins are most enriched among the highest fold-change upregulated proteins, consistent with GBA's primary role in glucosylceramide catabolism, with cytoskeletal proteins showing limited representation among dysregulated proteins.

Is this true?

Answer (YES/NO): NO